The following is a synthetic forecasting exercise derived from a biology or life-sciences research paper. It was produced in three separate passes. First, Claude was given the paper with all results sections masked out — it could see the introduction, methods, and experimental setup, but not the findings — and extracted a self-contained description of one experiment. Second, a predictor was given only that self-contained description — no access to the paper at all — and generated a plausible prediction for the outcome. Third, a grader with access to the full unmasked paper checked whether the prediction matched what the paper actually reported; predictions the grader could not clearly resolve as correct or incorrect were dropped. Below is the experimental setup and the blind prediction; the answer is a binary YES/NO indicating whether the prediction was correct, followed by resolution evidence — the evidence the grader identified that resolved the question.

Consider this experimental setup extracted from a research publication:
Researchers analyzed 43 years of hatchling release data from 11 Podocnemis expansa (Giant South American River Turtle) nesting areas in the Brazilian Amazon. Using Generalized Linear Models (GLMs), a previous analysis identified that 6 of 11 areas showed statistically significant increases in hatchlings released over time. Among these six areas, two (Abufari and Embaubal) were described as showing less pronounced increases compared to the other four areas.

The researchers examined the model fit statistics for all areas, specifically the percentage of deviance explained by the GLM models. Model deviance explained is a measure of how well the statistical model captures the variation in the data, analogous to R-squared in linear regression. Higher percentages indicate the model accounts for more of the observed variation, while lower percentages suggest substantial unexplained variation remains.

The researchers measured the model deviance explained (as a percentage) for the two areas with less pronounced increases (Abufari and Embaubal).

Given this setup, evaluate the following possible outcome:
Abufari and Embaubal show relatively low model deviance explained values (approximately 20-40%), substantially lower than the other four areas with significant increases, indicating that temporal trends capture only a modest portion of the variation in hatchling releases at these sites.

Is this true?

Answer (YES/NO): NO